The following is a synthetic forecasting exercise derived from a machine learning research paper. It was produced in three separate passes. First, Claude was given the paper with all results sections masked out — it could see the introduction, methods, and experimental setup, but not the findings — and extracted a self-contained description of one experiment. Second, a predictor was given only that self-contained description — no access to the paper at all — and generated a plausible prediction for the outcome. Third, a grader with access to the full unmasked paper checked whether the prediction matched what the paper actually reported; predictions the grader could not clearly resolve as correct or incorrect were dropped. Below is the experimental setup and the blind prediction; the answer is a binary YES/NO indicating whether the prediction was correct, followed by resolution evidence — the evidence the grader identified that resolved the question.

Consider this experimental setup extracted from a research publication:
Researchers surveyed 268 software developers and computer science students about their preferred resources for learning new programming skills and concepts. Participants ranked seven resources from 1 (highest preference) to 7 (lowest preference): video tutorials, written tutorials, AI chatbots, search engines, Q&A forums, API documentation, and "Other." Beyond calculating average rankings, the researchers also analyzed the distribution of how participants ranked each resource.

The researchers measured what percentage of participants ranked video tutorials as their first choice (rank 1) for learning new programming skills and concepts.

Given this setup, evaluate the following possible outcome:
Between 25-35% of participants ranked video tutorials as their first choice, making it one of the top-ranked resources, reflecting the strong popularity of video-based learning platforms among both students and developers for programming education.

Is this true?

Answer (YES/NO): NO